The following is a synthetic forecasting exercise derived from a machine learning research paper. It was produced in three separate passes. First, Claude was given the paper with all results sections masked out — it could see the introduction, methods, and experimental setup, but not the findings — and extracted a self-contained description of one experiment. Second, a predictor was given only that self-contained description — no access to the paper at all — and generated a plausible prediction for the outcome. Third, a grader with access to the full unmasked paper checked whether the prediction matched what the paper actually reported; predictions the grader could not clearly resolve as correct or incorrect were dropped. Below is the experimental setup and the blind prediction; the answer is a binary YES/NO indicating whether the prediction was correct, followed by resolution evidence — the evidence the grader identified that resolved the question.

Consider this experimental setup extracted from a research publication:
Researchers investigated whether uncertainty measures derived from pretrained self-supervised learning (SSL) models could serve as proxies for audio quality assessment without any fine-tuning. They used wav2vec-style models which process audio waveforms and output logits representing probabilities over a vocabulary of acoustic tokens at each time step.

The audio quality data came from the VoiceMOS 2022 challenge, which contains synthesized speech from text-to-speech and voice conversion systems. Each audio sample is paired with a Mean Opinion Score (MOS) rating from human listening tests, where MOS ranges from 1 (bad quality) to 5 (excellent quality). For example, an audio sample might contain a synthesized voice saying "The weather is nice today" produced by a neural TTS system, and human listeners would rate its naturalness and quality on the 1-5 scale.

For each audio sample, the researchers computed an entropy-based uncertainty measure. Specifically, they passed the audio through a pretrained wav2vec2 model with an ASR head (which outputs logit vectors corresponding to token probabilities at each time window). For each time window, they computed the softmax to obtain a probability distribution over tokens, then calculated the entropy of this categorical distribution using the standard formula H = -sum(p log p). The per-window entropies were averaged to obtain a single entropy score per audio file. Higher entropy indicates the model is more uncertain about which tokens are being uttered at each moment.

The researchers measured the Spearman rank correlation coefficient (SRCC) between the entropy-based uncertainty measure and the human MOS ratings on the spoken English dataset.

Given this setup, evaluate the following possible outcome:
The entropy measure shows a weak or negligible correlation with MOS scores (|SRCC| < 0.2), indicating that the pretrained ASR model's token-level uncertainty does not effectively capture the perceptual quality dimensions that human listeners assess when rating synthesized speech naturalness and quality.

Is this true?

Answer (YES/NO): NO